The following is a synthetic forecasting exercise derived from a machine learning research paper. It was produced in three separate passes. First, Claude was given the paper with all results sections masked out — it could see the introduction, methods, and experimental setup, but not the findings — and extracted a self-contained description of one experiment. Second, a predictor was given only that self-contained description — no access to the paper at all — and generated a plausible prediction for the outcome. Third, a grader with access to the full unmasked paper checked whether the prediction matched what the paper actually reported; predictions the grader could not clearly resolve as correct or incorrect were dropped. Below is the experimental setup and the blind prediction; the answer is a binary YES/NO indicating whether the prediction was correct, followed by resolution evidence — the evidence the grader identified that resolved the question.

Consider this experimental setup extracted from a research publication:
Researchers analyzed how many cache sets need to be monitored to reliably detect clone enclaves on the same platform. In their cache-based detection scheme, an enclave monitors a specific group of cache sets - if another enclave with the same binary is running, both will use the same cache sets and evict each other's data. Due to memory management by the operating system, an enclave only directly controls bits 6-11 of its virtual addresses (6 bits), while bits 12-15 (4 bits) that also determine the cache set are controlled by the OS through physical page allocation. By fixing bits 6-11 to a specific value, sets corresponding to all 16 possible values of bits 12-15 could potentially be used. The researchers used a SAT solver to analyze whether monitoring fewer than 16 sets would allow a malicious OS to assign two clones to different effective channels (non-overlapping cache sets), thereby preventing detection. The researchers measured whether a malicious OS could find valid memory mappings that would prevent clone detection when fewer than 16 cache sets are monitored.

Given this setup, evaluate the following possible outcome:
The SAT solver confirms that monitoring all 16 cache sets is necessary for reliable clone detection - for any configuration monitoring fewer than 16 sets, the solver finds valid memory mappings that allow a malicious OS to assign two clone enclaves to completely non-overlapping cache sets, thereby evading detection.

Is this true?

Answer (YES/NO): YES